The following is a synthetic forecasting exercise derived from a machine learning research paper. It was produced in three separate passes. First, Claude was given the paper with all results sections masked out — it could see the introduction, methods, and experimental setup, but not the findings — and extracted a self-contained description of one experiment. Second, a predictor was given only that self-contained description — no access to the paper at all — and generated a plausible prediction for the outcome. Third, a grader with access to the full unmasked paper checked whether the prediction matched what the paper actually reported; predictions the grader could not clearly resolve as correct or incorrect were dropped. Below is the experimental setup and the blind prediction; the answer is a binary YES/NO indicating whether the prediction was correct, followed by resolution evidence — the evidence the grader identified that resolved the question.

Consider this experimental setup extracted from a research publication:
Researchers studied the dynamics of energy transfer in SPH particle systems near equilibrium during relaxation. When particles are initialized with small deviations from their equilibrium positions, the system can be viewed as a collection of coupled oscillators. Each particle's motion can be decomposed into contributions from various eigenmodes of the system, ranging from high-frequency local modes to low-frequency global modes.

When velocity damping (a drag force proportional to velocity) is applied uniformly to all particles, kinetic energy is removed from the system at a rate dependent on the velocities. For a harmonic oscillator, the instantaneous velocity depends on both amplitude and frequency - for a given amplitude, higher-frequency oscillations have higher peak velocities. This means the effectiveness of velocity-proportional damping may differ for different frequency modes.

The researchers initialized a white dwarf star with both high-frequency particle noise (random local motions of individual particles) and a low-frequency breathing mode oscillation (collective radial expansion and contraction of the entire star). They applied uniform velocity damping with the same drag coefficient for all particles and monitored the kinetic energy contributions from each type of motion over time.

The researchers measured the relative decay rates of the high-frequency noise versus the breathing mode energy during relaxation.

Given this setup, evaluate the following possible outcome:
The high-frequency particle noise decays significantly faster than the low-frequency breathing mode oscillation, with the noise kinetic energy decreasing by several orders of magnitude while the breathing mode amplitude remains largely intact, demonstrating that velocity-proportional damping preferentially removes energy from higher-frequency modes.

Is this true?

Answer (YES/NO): YES